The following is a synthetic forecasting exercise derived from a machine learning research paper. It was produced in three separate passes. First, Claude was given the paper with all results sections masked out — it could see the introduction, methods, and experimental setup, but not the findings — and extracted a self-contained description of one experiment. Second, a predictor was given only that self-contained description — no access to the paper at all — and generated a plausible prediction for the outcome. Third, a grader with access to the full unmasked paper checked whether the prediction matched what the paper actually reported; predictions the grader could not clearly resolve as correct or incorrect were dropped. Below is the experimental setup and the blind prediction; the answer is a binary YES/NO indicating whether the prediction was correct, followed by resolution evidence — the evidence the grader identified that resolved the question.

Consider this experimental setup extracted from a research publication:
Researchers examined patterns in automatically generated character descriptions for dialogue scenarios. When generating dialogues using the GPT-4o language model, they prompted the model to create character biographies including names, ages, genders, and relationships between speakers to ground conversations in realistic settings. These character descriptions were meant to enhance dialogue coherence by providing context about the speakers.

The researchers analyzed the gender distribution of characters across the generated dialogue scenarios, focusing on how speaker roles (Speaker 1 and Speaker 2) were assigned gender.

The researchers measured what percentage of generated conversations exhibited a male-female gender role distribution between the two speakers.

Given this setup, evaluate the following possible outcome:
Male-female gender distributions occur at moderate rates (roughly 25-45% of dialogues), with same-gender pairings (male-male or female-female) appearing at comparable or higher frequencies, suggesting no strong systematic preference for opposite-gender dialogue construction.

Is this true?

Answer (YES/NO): NO